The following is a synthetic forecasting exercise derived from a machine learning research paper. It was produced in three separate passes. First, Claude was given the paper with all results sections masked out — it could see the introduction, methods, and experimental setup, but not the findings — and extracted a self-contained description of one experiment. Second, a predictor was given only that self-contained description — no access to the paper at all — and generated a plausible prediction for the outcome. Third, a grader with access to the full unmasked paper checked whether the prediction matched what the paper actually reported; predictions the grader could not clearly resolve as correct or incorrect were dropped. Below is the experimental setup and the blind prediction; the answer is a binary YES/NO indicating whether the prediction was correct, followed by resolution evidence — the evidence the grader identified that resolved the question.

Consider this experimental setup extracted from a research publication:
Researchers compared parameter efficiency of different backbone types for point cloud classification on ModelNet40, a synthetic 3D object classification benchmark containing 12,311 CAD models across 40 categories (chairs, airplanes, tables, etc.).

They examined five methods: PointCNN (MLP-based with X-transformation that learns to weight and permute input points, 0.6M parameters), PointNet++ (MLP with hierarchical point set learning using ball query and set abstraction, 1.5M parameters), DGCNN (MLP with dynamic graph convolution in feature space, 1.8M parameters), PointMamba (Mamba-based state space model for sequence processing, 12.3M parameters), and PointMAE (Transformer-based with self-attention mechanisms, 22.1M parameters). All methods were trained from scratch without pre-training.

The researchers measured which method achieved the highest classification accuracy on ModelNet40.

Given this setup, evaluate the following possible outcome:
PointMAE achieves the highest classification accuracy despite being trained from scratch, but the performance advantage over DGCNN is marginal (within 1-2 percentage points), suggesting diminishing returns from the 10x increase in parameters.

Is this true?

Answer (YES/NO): NO